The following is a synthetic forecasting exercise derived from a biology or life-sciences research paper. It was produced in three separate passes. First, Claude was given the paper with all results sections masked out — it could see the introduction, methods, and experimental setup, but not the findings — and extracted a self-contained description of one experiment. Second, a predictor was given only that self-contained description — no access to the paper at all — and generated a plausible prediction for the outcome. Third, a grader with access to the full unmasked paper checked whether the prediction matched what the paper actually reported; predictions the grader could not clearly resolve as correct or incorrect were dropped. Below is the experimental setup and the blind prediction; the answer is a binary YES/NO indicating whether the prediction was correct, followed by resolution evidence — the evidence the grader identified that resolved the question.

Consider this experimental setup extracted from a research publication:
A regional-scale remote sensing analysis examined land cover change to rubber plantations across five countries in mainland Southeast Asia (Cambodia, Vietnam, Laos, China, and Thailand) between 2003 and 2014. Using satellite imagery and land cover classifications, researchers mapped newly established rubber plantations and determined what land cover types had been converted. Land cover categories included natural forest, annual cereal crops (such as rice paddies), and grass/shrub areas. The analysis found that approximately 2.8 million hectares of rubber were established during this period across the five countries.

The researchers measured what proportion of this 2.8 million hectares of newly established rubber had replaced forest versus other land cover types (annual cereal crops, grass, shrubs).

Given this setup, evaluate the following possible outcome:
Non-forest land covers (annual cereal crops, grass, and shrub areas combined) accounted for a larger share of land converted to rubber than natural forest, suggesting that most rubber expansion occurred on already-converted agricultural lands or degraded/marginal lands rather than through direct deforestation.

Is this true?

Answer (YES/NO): NO